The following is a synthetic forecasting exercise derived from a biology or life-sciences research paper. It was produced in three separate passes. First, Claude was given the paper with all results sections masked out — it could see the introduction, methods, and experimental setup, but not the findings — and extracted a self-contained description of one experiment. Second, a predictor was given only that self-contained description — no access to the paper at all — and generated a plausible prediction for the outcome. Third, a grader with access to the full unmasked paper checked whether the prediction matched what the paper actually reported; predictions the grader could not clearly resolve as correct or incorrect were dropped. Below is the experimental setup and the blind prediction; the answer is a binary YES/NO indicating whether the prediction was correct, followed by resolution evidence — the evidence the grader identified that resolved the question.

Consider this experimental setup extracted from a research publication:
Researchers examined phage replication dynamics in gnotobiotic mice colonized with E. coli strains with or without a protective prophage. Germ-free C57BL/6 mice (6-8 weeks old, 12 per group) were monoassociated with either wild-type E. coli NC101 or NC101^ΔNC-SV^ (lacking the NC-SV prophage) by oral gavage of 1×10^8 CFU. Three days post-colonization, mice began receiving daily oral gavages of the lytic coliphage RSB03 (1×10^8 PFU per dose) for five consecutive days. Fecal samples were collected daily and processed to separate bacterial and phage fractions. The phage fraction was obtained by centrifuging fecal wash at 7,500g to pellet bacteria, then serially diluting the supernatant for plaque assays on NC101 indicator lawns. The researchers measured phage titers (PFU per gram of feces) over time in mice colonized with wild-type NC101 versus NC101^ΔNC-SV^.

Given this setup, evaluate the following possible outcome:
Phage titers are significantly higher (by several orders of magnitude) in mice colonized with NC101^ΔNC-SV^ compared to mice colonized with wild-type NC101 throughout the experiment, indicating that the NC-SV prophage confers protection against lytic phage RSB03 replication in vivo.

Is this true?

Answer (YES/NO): YES